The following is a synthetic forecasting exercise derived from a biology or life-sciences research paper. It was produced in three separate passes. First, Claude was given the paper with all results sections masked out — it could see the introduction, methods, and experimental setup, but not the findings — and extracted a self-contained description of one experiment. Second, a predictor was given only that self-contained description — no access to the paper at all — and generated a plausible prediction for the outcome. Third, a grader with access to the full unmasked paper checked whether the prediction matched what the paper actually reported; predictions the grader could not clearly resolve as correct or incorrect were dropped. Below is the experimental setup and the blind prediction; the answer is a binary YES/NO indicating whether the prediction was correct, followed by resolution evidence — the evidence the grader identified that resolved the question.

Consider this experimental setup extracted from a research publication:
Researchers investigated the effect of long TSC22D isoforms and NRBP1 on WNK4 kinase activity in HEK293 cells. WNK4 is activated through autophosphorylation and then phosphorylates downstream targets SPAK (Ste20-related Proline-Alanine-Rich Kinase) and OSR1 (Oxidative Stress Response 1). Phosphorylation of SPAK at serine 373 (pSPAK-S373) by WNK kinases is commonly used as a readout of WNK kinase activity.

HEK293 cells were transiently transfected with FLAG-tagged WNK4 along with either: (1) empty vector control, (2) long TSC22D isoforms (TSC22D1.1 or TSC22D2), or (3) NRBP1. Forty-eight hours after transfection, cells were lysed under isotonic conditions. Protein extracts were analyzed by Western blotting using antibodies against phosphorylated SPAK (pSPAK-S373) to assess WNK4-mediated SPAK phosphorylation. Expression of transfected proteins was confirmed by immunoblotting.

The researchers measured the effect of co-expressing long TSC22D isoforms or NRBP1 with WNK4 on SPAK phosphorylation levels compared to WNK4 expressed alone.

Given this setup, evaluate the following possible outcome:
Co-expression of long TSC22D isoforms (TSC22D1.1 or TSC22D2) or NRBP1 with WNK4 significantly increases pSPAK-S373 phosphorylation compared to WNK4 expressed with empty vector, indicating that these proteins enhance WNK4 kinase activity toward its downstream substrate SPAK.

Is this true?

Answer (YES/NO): NO